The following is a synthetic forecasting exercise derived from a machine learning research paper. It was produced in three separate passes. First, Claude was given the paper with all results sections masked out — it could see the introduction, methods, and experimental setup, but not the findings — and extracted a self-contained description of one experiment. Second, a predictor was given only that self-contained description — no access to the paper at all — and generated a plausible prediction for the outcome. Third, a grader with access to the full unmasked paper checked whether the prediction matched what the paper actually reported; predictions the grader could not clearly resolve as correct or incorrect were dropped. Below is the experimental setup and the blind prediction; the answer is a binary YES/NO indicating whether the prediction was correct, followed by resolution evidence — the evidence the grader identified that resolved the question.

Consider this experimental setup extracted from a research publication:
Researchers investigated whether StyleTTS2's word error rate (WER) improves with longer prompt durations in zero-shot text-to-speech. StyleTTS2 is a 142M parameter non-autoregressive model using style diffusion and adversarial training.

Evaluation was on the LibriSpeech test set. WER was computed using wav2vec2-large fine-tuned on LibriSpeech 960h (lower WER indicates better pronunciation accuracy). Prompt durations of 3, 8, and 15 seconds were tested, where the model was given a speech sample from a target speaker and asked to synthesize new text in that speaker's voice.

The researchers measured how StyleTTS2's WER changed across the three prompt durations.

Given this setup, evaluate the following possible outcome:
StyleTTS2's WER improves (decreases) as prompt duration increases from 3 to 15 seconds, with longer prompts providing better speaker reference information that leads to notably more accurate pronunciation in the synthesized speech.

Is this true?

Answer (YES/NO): NO